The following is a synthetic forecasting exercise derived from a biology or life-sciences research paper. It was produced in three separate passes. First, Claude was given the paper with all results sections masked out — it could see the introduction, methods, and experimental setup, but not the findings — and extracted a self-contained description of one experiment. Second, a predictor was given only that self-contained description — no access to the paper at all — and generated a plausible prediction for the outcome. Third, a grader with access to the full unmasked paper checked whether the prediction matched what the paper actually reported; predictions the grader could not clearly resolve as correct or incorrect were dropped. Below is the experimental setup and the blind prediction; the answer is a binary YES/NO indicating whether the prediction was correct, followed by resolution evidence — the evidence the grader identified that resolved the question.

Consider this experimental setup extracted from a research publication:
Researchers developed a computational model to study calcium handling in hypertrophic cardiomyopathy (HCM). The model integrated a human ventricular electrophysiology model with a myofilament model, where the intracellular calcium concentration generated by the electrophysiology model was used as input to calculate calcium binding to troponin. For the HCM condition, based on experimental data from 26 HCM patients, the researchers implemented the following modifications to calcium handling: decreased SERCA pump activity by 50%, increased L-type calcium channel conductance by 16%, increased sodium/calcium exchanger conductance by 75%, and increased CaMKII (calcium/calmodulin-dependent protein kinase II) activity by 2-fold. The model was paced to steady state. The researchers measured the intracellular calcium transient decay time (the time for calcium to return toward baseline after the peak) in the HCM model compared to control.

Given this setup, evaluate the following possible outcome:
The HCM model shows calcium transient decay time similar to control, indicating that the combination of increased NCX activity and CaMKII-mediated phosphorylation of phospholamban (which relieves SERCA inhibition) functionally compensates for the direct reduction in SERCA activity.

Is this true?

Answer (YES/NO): NO